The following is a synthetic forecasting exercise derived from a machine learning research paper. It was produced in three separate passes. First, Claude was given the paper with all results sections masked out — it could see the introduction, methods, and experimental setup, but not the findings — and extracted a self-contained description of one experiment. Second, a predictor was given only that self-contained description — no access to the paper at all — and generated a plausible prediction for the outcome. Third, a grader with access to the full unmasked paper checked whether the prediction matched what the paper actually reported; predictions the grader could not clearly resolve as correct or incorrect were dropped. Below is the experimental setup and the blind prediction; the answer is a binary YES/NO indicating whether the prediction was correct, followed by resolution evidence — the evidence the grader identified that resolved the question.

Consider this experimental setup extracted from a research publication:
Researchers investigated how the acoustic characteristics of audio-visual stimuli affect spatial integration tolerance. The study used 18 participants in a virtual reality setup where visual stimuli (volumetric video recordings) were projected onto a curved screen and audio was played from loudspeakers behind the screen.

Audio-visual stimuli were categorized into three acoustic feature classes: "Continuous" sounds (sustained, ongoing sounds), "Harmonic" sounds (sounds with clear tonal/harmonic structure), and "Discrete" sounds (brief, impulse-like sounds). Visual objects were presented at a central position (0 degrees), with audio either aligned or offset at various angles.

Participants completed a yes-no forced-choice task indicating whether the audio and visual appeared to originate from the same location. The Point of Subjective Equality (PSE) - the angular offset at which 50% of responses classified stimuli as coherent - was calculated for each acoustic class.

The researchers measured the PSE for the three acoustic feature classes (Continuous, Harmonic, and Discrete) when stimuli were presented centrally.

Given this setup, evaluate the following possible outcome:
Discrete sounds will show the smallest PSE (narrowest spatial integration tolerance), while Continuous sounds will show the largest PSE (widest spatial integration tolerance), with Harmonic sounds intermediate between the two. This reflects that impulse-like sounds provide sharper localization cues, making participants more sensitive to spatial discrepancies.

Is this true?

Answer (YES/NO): NO